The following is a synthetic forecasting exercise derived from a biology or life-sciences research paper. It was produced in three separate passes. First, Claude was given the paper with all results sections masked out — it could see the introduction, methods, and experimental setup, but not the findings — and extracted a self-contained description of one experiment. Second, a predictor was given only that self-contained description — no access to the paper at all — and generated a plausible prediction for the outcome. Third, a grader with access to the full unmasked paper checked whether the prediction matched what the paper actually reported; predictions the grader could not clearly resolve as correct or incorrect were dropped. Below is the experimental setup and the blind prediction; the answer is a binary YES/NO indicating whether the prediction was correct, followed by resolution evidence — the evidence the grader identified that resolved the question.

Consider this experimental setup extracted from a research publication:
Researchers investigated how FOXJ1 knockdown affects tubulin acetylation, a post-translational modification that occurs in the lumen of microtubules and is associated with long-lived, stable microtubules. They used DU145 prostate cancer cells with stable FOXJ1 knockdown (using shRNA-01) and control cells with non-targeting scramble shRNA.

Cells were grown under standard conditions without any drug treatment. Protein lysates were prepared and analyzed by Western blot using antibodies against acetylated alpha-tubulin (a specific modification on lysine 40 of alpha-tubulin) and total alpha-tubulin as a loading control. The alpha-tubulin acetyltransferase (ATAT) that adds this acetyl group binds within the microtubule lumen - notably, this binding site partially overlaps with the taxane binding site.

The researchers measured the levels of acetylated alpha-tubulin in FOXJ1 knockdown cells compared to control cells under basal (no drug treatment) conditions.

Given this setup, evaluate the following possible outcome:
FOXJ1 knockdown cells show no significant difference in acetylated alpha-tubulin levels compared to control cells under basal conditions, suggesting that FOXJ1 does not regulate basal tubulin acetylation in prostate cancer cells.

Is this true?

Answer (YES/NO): NO